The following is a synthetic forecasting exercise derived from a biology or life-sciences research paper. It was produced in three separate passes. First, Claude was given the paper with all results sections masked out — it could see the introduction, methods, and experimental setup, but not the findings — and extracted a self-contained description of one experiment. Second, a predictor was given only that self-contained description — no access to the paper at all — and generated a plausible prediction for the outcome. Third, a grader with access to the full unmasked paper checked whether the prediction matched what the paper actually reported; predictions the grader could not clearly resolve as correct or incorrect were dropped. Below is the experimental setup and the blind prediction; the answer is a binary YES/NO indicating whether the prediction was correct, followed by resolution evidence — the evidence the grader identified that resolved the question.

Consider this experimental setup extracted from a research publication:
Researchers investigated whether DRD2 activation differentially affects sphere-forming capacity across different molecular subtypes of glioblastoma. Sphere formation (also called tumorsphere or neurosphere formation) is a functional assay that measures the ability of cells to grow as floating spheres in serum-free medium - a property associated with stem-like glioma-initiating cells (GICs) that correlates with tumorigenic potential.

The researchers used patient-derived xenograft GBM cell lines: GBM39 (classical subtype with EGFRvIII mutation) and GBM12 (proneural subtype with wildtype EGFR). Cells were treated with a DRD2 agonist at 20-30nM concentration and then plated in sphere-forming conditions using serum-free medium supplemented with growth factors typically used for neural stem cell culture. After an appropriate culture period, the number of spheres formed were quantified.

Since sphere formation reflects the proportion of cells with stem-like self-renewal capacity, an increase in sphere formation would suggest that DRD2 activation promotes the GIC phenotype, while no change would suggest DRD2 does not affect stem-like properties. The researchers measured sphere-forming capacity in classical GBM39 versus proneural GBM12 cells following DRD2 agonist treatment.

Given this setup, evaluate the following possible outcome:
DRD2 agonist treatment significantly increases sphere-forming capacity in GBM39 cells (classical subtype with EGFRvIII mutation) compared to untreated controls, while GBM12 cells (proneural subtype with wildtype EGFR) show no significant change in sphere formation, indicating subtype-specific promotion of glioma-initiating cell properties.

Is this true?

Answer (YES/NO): YES